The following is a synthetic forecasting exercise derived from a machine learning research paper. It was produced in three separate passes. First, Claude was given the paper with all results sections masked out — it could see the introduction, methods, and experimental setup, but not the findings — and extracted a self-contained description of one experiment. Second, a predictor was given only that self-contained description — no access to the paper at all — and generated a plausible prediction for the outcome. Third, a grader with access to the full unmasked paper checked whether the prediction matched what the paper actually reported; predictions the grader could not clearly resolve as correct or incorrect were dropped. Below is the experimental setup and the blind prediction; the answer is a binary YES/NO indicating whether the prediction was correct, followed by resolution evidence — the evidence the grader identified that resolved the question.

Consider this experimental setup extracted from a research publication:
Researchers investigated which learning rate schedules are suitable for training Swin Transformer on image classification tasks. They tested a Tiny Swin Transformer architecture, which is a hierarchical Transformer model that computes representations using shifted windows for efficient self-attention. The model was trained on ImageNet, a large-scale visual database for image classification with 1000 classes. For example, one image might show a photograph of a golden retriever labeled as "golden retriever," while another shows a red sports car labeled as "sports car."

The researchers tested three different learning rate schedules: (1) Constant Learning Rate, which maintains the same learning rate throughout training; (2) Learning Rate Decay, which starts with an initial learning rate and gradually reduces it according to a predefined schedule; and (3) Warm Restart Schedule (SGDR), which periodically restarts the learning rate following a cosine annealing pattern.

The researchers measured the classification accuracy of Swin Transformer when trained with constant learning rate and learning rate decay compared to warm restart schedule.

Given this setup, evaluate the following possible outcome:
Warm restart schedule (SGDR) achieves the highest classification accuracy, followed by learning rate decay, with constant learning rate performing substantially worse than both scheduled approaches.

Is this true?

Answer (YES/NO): NO